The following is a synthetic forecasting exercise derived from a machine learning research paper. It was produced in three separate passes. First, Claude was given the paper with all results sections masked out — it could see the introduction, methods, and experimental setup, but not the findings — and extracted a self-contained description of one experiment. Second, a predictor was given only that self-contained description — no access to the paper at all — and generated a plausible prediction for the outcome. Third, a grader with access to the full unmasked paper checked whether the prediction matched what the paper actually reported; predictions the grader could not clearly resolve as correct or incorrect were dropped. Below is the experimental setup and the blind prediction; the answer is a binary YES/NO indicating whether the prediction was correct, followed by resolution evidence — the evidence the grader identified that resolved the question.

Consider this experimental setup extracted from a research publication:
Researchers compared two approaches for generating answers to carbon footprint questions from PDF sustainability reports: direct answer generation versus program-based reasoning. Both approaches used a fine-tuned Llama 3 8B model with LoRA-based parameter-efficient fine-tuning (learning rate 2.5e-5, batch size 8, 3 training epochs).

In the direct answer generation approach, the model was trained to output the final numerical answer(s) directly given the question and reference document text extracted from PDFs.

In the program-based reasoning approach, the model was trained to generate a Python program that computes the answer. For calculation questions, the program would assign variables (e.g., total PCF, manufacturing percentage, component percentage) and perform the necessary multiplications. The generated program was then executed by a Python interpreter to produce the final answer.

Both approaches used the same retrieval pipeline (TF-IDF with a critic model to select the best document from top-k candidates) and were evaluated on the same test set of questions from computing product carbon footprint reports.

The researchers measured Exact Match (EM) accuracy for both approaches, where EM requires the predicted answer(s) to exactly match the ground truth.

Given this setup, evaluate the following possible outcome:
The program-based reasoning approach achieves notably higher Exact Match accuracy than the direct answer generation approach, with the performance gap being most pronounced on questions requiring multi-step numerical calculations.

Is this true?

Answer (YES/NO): NO